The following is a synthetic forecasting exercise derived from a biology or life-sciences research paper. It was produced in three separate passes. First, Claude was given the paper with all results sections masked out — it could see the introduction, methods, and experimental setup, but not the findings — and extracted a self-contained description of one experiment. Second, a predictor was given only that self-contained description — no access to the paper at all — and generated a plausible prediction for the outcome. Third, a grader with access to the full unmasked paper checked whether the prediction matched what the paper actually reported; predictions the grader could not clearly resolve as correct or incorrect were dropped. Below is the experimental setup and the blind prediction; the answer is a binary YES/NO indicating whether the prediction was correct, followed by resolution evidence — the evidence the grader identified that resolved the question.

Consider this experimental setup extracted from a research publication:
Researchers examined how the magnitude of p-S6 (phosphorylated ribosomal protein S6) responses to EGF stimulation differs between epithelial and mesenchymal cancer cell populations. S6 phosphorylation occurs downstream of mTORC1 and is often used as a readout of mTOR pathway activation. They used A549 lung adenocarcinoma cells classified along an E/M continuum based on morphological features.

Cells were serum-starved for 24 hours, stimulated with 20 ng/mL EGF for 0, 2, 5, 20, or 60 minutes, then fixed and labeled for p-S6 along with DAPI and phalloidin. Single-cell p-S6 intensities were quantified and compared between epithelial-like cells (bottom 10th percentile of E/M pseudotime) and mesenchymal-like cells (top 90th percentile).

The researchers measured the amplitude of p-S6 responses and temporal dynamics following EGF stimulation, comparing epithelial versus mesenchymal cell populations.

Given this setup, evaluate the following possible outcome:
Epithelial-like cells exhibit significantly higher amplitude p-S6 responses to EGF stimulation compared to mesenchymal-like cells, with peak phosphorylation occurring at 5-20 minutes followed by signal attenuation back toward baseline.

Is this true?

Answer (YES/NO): NO